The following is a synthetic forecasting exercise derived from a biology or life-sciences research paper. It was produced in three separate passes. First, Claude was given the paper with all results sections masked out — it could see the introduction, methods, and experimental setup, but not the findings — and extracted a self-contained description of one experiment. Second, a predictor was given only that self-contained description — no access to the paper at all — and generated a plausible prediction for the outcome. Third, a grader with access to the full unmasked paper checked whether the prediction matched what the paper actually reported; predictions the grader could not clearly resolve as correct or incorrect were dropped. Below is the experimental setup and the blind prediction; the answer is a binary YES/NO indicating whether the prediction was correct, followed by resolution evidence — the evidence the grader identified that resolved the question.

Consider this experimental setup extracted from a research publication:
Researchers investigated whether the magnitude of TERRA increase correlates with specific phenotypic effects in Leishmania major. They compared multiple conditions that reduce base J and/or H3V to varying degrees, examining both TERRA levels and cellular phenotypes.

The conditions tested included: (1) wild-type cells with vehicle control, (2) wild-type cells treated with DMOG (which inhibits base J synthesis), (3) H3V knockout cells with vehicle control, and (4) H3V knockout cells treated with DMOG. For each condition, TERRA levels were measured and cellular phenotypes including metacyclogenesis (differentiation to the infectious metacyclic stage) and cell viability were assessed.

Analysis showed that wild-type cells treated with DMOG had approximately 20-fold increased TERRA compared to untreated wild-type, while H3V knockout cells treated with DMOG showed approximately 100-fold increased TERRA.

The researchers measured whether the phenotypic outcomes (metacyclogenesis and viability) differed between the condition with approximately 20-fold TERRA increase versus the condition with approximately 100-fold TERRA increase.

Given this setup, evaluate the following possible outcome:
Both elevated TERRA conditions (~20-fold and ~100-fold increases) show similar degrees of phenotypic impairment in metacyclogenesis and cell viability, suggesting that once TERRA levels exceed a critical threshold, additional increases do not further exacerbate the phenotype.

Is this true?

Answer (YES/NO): NO